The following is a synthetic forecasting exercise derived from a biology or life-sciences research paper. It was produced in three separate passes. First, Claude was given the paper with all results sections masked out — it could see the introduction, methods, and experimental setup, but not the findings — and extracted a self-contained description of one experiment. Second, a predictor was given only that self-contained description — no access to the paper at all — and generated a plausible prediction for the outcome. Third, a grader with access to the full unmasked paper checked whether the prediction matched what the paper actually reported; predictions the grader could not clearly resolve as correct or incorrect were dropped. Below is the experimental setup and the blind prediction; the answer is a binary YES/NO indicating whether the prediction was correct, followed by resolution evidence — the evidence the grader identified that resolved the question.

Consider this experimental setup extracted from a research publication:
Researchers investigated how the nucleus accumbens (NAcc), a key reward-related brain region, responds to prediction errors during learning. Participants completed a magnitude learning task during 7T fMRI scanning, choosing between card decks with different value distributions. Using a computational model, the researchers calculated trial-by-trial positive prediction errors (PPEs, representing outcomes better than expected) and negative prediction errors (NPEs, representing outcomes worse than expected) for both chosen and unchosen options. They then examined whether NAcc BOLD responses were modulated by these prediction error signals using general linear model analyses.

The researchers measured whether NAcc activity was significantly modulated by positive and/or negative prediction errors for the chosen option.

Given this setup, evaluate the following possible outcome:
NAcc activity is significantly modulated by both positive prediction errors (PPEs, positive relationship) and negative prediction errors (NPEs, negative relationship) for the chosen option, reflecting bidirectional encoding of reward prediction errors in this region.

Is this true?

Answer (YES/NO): YES